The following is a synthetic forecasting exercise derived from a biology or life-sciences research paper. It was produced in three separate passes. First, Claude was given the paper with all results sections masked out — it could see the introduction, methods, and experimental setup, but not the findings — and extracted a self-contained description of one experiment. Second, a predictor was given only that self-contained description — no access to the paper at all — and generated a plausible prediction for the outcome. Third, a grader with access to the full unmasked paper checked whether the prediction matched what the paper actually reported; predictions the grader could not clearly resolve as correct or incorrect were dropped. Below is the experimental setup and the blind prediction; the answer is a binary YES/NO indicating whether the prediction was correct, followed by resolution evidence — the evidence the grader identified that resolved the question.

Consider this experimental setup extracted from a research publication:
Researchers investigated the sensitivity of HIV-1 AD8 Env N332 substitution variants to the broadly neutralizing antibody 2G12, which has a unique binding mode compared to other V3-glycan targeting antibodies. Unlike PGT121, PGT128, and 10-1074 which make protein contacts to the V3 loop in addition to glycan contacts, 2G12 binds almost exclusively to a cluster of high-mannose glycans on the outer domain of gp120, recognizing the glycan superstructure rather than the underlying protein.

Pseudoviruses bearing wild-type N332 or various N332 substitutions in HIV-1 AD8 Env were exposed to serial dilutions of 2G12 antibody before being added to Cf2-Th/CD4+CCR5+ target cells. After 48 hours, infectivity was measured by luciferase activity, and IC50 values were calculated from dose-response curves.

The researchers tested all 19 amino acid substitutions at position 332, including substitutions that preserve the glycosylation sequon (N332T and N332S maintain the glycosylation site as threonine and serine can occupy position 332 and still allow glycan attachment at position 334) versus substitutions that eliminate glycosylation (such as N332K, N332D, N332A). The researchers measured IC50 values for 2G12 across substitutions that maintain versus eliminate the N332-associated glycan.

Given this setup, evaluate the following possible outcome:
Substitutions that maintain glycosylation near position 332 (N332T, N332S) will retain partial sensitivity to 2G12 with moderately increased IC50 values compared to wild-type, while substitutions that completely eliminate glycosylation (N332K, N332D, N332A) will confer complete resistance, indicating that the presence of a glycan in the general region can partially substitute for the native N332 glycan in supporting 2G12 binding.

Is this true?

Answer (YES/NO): NO